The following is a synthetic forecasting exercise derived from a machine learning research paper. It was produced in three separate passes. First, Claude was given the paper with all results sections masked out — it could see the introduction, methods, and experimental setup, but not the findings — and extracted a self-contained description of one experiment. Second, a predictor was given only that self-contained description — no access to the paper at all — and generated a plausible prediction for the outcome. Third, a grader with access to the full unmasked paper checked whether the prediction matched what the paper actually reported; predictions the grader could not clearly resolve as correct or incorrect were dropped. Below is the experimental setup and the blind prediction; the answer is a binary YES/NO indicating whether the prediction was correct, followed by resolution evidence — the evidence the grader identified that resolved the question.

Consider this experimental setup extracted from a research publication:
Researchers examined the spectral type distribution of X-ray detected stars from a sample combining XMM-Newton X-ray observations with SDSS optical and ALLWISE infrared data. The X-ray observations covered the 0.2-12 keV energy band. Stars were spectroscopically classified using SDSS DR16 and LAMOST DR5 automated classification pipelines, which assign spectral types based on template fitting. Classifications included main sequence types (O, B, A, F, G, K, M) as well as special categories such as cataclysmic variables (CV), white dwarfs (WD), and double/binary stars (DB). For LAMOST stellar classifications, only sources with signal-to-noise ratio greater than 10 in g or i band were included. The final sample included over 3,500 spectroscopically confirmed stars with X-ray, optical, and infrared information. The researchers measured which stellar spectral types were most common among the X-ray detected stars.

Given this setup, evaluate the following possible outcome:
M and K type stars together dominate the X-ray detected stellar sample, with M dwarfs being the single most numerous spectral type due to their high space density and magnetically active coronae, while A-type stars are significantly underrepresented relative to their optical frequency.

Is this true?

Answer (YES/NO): YES